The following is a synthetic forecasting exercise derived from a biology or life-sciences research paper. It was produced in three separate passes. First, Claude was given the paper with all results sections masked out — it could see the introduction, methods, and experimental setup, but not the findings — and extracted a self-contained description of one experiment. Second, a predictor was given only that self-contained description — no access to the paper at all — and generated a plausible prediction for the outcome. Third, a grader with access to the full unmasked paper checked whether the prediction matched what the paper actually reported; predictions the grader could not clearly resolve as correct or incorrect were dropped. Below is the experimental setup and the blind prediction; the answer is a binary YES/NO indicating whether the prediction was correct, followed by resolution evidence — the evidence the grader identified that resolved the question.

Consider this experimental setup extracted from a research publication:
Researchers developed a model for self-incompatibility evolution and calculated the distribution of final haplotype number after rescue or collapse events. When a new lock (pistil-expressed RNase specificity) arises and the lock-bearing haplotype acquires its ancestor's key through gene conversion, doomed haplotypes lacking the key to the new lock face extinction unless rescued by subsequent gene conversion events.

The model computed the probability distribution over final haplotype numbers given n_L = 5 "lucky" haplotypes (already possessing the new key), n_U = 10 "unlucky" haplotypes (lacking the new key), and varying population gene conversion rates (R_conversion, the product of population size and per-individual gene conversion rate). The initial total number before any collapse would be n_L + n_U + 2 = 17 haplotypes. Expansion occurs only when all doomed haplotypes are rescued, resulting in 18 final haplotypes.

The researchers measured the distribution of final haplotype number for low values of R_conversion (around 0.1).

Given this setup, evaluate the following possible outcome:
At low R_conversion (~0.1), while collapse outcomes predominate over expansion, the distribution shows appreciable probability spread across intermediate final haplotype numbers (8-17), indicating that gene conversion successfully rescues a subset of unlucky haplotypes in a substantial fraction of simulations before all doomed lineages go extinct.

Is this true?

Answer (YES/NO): NO